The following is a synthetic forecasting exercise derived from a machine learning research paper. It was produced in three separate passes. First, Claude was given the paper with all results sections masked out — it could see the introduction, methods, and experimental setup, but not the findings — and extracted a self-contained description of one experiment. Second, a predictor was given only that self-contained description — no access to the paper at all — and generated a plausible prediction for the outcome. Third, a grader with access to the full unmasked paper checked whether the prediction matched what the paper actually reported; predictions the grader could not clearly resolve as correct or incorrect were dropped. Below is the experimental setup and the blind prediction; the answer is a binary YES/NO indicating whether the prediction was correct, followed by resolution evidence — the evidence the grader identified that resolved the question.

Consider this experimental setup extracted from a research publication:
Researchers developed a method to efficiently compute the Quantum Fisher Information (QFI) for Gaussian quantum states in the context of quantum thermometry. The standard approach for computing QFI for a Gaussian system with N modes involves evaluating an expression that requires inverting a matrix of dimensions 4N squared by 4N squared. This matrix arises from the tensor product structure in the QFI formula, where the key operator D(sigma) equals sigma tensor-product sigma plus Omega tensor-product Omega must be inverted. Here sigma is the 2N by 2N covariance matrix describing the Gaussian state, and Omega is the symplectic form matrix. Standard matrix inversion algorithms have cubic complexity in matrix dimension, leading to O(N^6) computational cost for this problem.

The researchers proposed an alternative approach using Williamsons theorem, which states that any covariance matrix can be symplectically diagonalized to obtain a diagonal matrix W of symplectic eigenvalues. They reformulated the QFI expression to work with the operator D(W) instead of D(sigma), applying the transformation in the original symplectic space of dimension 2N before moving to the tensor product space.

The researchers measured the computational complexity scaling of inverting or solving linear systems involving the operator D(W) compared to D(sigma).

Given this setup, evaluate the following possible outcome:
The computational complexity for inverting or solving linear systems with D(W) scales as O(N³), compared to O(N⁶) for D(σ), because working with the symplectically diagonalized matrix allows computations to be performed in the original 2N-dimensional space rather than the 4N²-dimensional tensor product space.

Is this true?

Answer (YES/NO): NO